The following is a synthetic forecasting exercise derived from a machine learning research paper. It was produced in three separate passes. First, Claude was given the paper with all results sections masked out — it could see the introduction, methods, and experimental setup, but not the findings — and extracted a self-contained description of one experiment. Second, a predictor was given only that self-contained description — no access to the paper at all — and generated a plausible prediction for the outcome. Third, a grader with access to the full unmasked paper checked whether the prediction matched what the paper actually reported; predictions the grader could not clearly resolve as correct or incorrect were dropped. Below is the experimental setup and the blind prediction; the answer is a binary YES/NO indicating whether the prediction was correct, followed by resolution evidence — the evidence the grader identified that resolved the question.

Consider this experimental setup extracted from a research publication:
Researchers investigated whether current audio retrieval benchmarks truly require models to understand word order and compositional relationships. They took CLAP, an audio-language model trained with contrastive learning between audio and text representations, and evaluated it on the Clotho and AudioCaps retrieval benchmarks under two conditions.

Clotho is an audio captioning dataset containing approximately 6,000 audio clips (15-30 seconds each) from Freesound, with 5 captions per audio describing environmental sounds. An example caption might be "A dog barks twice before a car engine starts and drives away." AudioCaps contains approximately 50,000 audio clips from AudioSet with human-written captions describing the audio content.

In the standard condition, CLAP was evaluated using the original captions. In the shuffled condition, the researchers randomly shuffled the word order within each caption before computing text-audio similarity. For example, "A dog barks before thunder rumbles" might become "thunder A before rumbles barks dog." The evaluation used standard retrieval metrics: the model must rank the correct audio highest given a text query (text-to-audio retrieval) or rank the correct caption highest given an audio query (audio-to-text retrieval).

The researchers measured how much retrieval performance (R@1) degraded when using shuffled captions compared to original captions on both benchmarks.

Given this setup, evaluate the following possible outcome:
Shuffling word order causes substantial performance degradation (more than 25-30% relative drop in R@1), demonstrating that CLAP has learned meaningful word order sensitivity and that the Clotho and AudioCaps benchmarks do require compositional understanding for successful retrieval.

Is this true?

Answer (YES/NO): NO